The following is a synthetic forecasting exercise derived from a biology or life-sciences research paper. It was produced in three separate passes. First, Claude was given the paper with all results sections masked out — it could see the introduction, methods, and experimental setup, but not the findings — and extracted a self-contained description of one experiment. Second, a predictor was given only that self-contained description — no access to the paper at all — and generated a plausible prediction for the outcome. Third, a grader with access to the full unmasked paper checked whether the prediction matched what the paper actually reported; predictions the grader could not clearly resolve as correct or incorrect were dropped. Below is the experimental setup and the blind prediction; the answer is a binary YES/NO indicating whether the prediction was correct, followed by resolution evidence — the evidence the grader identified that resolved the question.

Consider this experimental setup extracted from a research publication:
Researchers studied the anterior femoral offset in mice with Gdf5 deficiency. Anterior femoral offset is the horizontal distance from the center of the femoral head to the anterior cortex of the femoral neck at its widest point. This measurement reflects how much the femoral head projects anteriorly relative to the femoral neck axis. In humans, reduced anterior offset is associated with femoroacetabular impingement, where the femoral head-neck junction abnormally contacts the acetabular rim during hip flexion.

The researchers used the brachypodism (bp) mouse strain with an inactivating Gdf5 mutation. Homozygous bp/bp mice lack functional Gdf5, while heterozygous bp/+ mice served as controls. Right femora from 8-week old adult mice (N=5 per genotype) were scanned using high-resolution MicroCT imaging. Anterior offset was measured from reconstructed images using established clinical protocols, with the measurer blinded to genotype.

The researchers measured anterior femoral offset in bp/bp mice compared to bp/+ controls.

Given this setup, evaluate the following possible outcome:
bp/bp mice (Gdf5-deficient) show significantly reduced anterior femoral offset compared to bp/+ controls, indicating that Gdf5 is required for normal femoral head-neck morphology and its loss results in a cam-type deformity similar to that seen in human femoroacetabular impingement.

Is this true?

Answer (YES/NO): YES